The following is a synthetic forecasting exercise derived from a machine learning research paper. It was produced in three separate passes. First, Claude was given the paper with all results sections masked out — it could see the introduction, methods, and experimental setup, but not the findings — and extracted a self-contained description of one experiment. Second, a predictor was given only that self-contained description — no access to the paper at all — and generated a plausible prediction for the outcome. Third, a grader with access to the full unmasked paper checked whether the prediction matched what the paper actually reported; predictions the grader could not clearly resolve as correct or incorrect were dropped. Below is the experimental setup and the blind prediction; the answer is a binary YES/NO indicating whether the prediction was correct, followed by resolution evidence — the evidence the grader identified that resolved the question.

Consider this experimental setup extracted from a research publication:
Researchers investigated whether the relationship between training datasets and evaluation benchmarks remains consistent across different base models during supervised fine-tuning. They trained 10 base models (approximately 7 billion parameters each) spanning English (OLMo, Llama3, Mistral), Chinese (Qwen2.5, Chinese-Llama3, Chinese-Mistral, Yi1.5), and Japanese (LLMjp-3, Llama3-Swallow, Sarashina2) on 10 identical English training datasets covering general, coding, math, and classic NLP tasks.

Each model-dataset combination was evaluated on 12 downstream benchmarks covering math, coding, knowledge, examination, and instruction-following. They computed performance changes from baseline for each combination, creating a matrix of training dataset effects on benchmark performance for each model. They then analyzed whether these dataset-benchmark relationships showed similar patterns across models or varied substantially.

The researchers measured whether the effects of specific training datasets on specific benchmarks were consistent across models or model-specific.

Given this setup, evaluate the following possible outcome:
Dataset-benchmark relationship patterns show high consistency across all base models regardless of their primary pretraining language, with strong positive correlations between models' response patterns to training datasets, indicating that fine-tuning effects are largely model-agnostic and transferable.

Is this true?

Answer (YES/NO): NO